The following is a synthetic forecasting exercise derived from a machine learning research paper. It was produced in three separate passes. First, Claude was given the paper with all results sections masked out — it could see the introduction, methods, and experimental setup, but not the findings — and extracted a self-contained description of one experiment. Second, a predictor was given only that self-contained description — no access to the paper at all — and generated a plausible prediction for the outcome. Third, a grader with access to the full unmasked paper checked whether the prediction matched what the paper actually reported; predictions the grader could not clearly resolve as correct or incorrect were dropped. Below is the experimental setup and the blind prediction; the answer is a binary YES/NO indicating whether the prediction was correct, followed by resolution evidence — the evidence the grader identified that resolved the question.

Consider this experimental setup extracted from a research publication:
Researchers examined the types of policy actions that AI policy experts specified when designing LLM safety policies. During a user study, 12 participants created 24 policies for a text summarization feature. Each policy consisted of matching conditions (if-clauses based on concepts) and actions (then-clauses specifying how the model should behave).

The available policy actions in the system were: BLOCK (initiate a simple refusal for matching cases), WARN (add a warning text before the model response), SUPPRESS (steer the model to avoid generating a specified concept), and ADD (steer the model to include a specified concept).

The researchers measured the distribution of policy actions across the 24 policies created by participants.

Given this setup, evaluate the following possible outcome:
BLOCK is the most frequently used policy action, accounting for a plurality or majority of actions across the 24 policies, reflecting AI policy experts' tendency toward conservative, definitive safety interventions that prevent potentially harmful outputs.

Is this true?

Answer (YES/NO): NO